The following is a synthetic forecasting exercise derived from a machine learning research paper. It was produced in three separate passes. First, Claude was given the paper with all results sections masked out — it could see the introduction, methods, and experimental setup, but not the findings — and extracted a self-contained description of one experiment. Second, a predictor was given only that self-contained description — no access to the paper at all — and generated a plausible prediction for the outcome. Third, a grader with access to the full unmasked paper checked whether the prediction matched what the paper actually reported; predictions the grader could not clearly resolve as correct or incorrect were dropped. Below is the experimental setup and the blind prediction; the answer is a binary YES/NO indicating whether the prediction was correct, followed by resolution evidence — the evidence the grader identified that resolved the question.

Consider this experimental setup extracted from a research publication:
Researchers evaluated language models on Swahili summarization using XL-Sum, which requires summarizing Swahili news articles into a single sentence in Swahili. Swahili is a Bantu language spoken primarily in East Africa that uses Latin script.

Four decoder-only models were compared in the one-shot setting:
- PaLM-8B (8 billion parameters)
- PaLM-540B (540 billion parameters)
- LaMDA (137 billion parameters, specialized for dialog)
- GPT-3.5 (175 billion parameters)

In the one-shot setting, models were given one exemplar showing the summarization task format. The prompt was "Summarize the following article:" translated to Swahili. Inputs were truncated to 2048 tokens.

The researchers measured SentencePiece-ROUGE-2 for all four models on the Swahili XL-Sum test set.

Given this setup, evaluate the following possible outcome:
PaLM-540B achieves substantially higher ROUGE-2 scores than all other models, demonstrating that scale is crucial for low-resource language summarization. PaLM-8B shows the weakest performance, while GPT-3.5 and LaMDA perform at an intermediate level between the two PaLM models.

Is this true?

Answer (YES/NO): NO